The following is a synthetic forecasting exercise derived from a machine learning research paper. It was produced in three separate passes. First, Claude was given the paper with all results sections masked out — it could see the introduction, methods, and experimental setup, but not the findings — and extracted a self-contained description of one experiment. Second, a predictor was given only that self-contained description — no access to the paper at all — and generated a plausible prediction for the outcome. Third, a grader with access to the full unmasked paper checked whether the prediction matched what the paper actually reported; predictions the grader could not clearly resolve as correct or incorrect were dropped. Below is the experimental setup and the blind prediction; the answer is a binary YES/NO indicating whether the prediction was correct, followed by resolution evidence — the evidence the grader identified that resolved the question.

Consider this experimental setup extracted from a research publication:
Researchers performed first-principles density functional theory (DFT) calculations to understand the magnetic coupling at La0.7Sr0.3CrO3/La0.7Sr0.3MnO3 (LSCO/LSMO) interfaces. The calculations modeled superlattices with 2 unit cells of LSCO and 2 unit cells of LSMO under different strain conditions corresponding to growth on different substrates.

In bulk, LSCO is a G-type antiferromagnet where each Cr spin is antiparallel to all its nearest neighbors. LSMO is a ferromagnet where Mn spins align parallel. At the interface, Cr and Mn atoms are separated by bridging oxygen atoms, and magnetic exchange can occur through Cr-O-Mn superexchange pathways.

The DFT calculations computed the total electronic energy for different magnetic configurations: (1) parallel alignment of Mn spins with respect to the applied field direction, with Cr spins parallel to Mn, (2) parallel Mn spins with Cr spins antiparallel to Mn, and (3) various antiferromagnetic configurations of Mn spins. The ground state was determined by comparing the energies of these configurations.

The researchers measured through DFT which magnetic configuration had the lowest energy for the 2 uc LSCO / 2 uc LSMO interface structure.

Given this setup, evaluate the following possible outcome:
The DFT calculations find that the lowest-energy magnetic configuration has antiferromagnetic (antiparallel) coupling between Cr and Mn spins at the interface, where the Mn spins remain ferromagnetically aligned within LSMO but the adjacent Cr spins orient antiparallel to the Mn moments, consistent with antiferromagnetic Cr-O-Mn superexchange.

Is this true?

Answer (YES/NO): YES